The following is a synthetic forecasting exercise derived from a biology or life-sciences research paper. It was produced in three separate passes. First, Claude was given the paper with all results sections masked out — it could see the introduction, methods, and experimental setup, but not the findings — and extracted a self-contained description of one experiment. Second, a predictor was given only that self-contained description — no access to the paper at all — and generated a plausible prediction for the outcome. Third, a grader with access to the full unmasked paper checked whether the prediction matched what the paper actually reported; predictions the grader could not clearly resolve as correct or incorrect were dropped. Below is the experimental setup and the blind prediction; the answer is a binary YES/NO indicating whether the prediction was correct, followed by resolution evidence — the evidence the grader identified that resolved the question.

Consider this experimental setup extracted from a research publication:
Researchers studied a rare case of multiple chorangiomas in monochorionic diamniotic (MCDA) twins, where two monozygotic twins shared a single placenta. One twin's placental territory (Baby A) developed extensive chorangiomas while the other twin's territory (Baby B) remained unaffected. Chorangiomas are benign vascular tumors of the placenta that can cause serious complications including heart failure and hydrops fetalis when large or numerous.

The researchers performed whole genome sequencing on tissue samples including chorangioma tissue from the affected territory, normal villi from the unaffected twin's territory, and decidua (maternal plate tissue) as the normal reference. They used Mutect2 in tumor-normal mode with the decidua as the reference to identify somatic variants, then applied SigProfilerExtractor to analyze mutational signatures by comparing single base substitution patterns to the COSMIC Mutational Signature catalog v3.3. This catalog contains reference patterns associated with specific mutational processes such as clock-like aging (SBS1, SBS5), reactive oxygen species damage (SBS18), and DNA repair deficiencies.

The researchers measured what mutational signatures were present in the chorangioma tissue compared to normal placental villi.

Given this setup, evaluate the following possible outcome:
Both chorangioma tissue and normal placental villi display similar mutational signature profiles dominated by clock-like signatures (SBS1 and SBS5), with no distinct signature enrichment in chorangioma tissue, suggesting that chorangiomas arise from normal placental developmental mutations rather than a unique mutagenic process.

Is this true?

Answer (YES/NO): NO